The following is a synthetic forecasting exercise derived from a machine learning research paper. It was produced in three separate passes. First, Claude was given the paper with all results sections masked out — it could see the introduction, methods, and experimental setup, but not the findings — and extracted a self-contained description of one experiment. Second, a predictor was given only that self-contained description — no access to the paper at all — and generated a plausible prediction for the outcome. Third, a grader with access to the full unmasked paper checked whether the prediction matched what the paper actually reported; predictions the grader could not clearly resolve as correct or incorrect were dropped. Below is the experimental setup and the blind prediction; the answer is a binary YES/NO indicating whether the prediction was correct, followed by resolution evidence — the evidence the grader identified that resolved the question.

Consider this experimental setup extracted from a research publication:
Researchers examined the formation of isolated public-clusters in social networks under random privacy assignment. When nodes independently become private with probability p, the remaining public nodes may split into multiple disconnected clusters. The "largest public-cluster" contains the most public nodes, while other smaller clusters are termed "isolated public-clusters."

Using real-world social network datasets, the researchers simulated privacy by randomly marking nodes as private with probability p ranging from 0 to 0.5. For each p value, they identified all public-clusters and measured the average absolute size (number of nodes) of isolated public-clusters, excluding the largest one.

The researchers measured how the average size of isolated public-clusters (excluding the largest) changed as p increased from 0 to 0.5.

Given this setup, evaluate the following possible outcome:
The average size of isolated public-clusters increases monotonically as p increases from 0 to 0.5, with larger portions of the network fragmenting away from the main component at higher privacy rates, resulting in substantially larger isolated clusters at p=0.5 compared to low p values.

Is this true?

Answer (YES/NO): NO